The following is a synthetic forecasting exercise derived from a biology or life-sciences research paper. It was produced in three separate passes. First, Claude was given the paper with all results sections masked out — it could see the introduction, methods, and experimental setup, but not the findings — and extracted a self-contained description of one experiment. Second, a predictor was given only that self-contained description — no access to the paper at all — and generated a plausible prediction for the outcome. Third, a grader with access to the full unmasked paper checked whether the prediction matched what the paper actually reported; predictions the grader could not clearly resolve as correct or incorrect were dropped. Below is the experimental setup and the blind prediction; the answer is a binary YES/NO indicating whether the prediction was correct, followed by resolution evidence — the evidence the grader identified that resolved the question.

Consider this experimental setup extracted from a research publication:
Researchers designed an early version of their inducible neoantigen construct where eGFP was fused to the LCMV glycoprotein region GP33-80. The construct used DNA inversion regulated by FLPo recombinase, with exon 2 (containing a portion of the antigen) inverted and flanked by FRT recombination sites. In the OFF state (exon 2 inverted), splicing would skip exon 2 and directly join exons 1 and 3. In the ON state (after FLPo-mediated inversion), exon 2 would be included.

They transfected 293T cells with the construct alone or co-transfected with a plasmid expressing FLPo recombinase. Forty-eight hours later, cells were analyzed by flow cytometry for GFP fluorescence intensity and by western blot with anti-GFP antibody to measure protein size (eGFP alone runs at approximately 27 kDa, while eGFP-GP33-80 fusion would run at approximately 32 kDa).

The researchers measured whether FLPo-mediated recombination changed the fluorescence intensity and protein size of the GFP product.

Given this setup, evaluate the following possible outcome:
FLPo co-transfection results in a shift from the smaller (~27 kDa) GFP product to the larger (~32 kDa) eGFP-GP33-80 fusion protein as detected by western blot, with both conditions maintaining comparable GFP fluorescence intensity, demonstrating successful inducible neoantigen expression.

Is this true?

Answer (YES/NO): NO